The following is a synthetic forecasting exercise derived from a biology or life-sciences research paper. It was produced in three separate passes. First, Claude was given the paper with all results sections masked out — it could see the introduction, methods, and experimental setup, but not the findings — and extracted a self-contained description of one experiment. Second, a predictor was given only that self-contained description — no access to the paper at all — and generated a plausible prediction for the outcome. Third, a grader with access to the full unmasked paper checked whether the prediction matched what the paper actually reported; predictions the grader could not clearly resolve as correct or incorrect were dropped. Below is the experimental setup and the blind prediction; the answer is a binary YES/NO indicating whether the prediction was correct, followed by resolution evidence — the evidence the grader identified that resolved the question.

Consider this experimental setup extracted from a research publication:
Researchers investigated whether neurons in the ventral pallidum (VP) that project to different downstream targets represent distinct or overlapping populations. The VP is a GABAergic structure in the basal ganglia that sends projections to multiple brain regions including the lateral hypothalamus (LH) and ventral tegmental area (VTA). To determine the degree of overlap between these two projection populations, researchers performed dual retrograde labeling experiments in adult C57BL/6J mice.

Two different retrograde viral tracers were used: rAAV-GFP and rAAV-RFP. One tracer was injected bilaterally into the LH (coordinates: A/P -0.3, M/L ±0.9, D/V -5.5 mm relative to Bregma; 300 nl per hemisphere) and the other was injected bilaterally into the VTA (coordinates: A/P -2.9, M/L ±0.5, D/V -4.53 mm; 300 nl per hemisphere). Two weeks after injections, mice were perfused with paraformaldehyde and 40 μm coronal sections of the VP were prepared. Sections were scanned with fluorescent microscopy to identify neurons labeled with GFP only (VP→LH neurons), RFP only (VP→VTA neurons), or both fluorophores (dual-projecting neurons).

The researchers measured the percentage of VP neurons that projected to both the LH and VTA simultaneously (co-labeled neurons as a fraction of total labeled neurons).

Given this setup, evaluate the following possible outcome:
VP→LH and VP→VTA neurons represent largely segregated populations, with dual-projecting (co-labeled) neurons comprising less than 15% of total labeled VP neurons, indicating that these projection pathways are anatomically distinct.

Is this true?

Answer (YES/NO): YES